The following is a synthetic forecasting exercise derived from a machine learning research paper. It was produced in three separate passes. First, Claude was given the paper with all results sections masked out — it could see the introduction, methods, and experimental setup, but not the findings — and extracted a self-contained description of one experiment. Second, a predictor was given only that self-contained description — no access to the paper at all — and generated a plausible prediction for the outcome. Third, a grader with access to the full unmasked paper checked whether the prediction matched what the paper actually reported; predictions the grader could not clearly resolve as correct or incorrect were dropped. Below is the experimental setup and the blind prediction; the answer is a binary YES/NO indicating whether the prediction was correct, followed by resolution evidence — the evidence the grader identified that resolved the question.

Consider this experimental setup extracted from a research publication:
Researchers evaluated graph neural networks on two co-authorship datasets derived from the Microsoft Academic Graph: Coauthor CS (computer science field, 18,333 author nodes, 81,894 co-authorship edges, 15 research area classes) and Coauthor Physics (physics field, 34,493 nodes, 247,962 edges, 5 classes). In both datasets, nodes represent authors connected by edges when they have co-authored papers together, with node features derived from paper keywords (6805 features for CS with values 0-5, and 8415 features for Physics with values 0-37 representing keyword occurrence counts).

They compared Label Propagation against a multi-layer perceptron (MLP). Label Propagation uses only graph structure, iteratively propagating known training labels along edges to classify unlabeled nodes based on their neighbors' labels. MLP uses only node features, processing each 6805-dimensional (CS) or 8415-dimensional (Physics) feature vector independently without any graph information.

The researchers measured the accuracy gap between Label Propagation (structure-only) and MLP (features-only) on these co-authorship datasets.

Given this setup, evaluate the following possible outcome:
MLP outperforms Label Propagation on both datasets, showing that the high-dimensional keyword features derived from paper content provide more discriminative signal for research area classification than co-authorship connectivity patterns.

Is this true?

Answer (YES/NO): YES